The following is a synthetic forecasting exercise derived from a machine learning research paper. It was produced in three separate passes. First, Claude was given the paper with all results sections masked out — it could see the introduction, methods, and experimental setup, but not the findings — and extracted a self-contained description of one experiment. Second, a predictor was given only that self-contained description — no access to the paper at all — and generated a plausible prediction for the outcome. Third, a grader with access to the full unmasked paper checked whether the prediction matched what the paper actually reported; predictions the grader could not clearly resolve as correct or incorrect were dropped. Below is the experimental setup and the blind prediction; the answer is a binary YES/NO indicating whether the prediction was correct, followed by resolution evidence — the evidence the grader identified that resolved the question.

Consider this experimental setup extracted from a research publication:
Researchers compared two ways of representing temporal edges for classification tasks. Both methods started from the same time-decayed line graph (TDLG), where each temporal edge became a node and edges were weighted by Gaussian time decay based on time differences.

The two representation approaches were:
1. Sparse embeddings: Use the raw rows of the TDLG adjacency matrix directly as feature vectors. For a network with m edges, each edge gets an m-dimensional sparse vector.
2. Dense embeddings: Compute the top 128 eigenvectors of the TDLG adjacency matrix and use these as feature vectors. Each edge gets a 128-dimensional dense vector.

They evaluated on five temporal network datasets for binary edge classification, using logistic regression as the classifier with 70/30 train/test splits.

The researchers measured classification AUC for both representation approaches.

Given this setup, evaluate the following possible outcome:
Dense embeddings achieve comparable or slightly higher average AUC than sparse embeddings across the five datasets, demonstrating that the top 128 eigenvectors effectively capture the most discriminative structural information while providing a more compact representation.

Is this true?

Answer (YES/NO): NO